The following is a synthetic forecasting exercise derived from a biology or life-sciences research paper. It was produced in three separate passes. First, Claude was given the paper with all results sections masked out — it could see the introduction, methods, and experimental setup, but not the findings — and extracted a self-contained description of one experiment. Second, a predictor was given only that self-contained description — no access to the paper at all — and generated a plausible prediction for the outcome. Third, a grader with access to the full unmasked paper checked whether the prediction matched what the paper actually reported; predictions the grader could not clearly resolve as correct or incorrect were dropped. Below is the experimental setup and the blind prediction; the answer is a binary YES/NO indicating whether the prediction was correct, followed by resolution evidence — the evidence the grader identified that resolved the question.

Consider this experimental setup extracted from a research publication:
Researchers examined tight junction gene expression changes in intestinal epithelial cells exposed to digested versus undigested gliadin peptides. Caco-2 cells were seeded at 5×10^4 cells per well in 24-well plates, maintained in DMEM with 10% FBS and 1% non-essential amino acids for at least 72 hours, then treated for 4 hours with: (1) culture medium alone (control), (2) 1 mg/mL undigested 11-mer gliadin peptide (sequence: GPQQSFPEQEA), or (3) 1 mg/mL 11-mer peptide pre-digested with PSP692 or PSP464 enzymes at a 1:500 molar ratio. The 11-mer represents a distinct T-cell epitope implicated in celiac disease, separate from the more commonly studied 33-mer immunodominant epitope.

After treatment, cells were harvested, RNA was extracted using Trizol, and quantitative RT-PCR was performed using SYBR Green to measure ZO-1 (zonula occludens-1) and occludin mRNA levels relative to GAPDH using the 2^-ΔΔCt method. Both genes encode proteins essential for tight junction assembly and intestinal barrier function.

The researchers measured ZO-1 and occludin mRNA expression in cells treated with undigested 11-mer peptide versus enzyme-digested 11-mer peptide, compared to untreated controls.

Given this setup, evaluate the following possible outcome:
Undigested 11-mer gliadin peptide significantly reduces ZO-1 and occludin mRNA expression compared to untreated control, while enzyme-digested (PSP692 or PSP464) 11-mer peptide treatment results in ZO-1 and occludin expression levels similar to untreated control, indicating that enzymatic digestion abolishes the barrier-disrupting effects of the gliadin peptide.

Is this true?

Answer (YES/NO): NO